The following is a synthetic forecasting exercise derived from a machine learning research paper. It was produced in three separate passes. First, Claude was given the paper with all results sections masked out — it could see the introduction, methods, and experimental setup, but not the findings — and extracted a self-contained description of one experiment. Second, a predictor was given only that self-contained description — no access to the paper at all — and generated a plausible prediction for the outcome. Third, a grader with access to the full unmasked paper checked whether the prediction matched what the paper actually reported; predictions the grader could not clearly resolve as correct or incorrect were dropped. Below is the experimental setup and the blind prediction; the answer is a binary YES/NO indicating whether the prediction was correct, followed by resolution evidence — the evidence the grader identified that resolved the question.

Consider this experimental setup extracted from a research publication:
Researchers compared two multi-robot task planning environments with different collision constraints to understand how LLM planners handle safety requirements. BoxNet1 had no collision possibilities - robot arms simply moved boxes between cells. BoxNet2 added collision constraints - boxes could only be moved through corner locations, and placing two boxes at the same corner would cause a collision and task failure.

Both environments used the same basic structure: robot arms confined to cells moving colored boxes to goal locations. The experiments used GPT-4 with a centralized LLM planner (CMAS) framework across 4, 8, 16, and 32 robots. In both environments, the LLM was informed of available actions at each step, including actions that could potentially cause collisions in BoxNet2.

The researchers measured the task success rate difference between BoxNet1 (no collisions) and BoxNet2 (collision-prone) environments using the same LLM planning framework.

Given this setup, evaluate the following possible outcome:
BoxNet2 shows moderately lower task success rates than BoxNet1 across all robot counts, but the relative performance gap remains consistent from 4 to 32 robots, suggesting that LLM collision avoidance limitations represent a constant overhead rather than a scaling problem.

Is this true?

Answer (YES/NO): NO